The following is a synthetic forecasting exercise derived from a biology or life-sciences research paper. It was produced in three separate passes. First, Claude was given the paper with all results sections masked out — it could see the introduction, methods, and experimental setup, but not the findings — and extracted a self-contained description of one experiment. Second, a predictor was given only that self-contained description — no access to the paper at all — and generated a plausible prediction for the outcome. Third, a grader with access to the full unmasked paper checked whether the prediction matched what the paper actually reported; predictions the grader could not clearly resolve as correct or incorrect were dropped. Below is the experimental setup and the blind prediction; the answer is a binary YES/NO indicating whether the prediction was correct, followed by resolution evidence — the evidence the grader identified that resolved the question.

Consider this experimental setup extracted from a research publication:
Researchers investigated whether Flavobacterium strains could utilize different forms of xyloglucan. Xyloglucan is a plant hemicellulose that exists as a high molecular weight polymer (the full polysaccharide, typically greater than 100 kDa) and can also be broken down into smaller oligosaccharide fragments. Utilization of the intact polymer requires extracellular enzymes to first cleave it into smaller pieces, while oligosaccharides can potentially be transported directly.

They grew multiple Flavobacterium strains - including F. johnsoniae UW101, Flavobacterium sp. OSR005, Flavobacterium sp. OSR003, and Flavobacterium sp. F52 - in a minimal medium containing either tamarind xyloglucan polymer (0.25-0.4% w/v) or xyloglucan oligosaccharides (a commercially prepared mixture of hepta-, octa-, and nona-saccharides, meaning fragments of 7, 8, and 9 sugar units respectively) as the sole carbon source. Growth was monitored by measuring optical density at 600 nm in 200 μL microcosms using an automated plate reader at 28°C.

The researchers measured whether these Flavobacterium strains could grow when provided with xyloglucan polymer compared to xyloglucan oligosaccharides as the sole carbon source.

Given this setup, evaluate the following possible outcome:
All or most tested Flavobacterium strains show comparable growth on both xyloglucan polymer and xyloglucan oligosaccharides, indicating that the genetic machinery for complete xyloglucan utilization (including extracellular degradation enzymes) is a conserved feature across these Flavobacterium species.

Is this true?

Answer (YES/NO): NO